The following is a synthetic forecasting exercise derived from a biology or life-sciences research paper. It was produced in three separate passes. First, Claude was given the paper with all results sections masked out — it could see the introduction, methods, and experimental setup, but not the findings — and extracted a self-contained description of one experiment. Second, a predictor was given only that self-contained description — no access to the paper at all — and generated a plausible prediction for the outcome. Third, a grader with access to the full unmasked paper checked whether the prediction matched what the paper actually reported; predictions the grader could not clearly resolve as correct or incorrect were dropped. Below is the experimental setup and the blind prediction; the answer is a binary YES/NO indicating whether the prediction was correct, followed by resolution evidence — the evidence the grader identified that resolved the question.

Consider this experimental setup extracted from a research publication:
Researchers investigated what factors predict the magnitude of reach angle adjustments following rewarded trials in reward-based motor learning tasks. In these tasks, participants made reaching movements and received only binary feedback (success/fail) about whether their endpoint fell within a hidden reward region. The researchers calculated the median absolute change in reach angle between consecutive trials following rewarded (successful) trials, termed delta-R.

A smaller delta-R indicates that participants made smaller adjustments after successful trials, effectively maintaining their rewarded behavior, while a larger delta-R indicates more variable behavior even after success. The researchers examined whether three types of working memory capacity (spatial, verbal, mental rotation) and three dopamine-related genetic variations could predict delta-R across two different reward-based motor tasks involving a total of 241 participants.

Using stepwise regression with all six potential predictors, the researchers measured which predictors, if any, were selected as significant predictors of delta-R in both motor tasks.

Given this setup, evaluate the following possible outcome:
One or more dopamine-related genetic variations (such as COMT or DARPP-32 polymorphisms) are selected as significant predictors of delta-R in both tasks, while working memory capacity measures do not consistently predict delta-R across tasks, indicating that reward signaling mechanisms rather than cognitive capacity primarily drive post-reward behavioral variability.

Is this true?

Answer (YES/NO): NO